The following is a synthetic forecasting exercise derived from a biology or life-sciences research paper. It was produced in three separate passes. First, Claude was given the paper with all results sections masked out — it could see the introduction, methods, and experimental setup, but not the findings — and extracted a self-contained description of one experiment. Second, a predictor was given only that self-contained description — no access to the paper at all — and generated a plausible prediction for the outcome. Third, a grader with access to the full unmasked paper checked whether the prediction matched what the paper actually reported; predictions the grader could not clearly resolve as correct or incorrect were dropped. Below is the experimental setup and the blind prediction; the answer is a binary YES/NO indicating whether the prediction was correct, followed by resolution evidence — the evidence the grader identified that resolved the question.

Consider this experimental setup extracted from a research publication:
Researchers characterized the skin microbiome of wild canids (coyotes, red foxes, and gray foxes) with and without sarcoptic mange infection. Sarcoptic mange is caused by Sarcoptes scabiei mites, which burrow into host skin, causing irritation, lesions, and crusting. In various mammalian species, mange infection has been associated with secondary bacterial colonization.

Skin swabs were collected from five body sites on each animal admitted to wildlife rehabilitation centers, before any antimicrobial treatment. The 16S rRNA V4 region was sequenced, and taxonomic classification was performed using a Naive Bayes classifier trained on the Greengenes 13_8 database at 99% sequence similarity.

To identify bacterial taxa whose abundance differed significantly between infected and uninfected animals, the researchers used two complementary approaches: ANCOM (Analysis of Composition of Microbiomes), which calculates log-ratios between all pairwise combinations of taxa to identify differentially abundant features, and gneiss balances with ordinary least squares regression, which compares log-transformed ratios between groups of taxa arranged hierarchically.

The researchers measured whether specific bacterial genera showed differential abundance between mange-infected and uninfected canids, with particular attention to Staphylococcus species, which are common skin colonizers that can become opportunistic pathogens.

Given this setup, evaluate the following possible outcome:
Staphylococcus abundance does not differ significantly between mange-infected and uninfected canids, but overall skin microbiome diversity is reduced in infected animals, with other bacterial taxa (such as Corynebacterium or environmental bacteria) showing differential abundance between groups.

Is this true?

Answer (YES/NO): NO